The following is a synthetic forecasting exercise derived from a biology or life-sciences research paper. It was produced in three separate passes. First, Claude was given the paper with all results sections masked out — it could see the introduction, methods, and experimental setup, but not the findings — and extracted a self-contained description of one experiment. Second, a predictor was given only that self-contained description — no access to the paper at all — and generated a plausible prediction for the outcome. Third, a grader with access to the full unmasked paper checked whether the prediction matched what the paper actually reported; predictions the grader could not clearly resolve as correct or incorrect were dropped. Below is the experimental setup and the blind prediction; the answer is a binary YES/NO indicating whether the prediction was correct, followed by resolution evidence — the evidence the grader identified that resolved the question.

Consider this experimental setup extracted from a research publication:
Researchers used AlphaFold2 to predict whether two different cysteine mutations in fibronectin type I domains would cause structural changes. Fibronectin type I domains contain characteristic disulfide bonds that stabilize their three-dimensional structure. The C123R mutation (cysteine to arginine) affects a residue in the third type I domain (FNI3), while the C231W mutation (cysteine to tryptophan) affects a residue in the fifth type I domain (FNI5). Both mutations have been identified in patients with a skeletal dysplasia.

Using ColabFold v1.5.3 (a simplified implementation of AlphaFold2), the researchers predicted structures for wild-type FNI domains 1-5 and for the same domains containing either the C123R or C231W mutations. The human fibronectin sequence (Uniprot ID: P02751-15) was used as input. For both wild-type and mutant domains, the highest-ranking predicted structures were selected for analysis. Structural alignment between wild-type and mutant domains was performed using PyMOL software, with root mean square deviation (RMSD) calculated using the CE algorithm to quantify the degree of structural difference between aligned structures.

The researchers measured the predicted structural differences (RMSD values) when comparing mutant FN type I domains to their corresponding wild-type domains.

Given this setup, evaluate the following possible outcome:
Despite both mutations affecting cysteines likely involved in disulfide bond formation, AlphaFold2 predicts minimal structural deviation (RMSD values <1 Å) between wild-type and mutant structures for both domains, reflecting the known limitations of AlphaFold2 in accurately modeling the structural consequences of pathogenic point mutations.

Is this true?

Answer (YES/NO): YES